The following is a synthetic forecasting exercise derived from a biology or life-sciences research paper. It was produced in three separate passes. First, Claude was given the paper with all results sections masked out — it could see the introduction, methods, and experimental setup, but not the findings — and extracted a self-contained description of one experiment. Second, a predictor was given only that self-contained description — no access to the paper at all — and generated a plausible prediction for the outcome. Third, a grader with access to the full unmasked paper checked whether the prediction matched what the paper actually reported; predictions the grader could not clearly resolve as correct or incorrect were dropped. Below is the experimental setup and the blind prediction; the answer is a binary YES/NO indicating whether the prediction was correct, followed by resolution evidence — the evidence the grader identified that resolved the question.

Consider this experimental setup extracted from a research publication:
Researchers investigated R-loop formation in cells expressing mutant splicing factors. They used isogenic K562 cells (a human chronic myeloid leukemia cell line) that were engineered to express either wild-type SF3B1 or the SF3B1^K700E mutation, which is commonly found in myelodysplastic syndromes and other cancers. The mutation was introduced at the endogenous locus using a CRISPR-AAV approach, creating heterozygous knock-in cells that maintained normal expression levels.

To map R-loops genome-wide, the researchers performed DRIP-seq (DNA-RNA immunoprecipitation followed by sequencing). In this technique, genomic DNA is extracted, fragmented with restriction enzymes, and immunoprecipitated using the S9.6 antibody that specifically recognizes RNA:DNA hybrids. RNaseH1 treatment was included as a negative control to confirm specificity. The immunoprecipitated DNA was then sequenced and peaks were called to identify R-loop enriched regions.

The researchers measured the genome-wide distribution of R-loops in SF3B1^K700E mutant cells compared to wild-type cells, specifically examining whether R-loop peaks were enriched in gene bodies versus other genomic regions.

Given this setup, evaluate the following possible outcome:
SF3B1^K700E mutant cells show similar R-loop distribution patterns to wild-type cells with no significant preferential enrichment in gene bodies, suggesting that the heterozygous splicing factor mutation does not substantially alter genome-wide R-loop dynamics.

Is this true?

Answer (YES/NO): NO